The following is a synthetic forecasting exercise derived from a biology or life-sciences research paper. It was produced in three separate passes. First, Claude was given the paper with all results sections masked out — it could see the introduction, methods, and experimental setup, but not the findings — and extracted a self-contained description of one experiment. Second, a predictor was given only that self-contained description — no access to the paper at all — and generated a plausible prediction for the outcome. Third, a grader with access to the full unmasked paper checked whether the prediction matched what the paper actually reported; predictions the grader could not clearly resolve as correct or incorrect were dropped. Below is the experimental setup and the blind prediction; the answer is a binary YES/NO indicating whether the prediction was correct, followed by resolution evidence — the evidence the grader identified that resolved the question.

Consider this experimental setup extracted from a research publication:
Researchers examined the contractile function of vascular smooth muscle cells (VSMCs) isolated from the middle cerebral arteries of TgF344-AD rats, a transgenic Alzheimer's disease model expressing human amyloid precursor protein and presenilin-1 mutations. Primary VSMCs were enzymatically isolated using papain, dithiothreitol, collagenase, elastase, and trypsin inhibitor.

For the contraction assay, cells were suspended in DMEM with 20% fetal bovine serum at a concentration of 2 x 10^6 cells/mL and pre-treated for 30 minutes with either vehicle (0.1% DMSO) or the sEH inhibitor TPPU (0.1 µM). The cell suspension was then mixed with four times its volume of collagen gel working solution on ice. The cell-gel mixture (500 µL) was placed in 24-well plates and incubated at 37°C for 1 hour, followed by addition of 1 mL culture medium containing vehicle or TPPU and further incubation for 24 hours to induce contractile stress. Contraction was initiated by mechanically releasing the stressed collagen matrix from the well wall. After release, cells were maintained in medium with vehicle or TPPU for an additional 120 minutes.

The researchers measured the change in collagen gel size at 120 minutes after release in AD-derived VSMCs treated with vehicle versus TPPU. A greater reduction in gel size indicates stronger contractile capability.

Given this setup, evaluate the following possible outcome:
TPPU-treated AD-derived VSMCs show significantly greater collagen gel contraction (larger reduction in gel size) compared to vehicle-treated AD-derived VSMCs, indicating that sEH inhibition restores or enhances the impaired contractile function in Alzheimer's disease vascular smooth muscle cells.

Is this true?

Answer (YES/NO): YES